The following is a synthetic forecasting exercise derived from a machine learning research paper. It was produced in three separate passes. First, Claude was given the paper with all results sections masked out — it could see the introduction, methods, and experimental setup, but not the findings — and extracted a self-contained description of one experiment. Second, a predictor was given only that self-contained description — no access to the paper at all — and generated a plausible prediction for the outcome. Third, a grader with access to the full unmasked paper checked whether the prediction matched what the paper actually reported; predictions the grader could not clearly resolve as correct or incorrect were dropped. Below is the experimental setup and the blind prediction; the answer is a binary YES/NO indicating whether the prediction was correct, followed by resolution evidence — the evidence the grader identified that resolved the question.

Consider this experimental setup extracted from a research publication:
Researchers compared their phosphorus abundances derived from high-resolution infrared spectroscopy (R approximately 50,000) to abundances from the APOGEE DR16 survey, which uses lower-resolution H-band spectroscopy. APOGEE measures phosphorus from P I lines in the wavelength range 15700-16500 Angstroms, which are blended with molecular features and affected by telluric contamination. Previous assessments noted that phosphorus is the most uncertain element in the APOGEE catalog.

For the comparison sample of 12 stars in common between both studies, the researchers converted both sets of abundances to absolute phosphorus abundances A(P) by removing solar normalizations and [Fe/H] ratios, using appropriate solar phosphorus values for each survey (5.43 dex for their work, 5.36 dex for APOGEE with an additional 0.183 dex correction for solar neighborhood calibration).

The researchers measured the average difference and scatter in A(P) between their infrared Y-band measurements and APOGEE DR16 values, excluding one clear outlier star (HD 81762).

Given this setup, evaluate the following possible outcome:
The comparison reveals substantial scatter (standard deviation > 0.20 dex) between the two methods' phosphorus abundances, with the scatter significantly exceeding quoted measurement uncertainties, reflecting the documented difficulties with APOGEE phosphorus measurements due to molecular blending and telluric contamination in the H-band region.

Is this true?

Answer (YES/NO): NO